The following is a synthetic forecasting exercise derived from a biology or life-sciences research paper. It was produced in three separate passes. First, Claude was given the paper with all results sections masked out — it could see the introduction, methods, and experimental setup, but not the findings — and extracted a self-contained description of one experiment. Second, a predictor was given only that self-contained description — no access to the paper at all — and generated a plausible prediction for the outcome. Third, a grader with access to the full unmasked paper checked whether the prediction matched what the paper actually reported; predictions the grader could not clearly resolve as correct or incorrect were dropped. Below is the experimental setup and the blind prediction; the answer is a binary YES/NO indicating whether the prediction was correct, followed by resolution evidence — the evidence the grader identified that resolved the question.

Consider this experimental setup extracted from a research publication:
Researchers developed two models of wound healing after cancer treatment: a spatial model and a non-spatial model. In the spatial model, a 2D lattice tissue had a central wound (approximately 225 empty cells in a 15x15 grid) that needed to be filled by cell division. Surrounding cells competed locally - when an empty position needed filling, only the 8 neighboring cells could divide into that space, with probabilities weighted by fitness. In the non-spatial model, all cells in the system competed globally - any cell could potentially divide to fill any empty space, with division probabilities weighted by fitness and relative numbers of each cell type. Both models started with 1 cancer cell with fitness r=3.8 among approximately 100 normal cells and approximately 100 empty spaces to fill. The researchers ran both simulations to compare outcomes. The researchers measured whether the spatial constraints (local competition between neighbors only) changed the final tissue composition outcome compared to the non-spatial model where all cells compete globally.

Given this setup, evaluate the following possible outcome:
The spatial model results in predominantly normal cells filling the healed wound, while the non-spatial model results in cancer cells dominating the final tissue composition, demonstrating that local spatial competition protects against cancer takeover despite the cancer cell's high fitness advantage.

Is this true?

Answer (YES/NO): NO